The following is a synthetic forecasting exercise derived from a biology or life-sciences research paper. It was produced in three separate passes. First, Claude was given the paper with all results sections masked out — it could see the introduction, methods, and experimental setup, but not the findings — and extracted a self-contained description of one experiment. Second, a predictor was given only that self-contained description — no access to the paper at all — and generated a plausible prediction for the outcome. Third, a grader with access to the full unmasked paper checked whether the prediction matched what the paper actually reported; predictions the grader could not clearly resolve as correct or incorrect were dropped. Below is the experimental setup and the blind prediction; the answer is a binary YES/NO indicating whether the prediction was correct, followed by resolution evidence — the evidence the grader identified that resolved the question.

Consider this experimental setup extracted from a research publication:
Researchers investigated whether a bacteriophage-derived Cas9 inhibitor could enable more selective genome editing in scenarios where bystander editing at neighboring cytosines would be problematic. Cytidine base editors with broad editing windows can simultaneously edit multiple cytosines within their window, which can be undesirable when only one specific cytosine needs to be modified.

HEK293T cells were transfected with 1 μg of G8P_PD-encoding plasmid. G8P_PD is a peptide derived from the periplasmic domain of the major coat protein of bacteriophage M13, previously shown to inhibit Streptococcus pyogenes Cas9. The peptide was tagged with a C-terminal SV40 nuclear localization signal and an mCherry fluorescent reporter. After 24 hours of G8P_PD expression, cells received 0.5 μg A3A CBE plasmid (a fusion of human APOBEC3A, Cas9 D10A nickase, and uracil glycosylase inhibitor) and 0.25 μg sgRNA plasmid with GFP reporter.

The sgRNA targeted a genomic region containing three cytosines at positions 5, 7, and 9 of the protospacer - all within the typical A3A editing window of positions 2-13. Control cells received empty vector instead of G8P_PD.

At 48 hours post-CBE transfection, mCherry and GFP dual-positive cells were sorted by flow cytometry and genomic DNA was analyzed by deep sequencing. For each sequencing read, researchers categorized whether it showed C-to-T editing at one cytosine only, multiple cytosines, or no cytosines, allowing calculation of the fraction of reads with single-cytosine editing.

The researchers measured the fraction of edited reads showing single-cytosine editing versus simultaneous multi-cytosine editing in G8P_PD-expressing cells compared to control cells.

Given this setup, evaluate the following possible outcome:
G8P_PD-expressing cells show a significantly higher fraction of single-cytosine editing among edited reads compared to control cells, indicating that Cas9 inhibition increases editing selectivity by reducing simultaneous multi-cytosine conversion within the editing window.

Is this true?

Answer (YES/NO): YES